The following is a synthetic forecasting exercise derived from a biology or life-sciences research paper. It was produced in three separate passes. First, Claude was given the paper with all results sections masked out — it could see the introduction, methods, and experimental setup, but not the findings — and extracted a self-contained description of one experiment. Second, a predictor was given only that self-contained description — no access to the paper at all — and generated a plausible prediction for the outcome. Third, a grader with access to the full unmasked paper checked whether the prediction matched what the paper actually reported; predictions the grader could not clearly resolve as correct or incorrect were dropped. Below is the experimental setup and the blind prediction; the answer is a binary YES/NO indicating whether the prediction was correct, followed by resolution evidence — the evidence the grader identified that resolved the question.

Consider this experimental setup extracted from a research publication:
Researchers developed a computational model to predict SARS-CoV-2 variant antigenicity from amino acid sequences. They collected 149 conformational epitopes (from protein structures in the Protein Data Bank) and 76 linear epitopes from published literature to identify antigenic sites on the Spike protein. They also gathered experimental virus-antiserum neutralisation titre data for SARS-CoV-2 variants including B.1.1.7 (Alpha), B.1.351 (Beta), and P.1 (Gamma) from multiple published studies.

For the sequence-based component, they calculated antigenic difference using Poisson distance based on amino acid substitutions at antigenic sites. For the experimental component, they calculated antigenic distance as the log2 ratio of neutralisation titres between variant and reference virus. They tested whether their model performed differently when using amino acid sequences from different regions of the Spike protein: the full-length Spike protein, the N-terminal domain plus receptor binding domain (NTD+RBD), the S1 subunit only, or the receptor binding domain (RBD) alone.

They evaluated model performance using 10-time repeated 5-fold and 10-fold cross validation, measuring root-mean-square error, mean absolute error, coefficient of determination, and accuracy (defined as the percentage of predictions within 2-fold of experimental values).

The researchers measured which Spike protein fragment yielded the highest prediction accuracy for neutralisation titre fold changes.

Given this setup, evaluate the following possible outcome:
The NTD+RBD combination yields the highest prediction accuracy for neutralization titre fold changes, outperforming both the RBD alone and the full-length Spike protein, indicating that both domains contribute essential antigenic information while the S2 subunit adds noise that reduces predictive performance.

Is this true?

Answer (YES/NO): NO